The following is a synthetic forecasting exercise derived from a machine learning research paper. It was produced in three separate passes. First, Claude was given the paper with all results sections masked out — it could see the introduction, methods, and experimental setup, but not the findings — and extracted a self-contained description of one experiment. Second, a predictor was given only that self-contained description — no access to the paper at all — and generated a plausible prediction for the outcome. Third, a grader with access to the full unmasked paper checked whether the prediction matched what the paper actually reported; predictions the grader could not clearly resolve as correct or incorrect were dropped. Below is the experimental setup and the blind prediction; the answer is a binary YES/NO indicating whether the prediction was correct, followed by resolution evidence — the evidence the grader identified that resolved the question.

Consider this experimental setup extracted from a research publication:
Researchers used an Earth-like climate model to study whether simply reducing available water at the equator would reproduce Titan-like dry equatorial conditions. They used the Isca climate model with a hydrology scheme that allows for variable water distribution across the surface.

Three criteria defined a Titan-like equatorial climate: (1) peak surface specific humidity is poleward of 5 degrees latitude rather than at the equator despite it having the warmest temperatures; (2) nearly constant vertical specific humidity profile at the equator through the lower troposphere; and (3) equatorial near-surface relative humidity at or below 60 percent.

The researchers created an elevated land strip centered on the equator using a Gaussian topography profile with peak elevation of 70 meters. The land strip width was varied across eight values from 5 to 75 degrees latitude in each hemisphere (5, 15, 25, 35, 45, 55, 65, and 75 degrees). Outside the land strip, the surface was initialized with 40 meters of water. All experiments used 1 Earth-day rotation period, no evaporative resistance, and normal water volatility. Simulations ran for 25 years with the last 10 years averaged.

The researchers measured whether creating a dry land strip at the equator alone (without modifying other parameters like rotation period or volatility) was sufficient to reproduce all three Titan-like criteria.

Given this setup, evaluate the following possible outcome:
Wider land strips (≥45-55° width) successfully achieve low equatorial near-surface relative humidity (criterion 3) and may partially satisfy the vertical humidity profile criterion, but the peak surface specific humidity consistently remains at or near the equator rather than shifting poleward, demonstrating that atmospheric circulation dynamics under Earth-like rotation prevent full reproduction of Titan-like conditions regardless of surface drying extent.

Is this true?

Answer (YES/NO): YES